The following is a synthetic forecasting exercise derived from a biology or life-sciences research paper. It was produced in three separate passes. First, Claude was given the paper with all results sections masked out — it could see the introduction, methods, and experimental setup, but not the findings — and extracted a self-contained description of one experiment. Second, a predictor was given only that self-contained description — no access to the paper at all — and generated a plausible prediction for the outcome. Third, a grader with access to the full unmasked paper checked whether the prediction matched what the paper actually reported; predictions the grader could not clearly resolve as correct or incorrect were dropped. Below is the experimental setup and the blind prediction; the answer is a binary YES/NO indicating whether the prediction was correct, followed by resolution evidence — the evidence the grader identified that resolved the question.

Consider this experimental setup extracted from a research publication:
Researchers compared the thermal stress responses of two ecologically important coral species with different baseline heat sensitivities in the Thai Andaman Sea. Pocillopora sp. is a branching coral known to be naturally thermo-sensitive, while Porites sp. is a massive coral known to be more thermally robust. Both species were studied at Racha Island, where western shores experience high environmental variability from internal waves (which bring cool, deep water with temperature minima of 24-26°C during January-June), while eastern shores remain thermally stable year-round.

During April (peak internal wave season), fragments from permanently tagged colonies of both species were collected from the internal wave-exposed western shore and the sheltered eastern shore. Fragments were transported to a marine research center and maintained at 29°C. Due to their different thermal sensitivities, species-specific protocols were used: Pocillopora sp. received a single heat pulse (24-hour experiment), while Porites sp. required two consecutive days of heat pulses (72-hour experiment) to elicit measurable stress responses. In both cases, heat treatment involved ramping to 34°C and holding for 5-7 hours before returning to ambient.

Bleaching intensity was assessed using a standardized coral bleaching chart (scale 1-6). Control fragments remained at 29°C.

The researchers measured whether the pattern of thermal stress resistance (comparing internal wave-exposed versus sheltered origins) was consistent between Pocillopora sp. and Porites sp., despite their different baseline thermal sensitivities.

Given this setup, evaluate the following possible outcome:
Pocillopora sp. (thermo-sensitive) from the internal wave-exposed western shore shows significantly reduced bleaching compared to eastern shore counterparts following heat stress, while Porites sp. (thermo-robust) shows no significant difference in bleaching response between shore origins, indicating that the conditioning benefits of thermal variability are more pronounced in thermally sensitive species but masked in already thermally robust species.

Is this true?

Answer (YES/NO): NO